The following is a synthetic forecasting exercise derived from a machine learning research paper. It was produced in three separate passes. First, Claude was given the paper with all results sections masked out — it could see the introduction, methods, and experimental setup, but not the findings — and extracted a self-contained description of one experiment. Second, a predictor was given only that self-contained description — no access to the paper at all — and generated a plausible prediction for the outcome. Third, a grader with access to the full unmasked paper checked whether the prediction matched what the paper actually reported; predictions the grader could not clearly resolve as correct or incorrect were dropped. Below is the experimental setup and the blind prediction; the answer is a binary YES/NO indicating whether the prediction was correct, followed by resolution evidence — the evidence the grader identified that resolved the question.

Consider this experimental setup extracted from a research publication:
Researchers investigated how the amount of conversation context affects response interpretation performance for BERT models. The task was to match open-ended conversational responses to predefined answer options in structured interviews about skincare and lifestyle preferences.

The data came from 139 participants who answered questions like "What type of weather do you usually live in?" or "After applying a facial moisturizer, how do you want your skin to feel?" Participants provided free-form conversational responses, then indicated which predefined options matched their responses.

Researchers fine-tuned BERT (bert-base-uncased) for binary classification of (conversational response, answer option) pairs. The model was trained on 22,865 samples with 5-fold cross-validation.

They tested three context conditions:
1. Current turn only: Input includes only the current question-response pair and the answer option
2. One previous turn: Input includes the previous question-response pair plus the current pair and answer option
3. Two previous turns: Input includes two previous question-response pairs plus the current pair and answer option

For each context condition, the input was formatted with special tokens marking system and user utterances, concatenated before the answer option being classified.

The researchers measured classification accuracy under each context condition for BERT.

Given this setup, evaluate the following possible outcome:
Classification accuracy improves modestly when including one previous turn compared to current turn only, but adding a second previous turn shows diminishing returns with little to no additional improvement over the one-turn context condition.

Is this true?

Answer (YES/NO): NO